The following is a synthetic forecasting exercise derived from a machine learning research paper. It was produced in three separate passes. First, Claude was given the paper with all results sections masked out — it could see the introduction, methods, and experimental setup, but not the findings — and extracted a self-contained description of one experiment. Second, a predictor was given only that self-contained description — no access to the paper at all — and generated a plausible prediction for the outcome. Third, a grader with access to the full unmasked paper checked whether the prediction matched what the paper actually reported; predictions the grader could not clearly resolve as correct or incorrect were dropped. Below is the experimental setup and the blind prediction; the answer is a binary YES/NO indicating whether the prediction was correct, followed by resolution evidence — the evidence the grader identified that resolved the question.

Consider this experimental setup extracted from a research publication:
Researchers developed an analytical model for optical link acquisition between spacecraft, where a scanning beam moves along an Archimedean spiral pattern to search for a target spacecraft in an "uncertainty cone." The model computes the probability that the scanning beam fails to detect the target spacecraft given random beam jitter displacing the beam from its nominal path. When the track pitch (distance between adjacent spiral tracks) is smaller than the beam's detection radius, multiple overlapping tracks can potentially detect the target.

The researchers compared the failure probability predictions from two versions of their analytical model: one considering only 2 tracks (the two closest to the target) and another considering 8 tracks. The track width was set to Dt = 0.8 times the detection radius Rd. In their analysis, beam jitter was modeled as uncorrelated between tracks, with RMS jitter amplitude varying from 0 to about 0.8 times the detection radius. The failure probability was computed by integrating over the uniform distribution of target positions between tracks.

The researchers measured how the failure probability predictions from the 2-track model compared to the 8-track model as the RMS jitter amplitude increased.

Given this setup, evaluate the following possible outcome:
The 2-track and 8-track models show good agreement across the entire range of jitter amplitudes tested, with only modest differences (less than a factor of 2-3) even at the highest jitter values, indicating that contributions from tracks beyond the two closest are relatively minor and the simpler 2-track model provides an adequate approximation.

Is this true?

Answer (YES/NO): NO